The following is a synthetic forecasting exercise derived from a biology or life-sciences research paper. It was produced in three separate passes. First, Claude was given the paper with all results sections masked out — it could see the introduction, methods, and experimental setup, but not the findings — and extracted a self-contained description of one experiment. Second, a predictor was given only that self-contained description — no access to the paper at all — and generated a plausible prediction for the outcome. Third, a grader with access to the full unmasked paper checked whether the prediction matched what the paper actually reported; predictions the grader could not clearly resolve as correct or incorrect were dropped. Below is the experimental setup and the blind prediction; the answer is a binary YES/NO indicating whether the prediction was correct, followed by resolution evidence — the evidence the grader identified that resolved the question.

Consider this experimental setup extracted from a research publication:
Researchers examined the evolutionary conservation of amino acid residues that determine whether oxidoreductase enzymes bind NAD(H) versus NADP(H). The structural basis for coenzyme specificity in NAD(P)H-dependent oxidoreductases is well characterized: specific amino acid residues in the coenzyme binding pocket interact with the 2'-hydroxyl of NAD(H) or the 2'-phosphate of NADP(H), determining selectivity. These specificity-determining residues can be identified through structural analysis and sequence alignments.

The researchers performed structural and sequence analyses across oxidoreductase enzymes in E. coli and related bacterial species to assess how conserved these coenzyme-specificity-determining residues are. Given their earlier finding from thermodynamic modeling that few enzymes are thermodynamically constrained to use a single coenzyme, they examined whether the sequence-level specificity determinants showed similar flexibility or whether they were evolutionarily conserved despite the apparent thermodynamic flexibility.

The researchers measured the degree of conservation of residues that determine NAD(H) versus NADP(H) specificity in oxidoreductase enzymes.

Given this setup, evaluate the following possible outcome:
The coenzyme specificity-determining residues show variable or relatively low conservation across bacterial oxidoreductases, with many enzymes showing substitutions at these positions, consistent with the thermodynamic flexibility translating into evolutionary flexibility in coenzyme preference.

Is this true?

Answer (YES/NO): NO